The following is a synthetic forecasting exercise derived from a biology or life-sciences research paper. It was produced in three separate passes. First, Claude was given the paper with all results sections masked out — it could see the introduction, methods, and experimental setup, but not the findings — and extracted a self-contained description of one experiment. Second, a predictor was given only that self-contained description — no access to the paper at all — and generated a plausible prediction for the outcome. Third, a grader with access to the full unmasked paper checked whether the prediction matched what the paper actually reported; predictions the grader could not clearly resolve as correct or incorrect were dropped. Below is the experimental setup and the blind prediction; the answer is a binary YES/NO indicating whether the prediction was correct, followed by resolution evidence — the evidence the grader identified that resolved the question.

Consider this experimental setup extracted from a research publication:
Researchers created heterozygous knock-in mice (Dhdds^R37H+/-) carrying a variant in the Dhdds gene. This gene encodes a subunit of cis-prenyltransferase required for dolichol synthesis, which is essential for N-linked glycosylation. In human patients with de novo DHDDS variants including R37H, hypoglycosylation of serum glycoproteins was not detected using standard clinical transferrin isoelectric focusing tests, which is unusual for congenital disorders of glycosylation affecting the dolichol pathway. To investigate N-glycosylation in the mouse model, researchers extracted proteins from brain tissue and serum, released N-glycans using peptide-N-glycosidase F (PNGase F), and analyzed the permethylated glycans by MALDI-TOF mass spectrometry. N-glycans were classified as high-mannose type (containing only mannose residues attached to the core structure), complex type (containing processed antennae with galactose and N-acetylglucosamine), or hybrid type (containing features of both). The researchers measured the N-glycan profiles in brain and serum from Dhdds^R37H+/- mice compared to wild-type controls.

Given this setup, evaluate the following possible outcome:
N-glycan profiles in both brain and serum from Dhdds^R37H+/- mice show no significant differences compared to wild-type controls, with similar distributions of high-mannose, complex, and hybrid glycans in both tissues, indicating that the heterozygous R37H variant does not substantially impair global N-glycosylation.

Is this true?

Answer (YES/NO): NO